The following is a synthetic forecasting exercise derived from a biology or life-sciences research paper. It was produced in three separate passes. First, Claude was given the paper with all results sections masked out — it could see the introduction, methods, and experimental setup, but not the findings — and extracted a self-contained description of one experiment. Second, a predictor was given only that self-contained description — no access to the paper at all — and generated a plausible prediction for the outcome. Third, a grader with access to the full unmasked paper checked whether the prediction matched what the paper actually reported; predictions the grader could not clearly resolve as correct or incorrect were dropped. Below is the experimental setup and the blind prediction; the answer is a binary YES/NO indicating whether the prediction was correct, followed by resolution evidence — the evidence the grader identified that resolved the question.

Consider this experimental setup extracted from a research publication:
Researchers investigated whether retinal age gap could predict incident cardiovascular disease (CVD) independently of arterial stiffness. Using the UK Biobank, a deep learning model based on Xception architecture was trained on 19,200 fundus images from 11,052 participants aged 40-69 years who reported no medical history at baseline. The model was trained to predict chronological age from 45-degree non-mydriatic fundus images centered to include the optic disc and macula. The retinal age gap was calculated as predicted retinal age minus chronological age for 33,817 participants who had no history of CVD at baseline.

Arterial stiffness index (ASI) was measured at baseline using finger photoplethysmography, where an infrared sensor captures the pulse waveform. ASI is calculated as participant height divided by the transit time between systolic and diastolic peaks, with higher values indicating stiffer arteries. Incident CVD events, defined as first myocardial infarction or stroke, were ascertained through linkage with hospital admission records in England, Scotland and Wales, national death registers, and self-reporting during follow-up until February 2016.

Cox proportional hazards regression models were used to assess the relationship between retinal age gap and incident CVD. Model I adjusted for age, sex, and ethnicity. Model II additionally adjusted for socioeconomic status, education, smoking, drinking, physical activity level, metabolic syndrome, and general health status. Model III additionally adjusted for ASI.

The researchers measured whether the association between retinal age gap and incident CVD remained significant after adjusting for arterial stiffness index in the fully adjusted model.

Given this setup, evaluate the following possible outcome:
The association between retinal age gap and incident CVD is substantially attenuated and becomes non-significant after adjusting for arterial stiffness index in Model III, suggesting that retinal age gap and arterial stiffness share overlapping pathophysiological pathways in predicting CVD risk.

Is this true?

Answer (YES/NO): NO